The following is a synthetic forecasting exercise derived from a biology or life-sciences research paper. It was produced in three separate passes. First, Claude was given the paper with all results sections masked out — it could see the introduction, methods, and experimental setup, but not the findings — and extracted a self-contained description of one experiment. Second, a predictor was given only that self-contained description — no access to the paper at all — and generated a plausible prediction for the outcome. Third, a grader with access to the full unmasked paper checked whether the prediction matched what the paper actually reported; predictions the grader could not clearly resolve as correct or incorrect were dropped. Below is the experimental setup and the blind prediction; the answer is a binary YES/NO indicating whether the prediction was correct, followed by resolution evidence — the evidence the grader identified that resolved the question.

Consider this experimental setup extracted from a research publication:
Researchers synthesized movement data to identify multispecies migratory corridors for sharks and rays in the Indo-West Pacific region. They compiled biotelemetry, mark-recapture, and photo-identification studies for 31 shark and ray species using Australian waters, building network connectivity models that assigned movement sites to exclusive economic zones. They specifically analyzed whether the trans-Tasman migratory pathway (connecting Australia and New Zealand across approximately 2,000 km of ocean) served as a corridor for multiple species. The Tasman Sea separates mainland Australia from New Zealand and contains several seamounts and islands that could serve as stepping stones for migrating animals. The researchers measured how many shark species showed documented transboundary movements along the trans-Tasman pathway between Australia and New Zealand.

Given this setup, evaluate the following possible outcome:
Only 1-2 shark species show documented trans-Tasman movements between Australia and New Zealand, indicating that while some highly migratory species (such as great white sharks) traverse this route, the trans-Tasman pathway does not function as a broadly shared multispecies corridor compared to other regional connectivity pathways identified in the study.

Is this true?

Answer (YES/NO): NO